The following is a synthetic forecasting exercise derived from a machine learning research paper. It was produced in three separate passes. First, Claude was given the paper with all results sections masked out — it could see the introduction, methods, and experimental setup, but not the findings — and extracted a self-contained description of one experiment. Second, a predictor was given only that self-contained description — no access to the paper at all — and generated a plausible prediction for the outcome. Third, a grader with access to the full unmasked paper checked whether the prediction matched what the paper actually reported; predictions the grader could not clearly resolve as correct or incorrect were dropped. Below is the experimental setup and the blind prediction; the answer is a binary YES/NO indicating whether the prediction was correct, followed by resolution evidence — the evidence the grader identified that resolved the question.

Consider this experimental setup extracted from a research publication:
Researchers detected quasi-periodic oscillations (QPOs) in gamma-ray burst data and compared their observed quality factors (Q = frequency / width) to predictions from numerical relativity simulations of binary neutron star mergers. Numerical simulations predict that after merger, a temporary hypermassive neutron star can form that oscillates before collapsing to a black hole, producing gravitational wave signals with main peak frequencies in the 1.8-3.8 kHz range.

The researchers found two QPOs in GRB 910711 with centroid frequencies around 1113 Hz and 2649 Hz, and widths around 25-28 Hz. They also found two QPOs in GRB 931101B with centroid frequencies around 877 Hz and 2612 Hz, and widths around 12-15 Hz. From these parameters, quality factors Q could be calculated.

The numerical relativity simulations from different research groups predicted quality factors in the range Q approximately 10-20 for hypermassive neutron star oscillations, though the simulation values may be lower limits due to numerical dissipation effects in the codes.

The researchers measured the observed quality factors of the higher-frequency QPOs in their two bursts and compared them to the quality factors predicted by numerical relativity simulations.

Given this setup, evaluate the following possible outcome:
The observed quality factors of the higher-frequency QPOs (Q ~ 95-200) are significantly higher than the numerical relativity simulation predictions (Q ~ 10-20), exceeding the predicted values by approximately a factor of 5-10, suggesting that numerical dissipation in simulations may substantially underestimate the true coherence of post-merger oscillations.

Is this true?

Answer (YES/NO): NO